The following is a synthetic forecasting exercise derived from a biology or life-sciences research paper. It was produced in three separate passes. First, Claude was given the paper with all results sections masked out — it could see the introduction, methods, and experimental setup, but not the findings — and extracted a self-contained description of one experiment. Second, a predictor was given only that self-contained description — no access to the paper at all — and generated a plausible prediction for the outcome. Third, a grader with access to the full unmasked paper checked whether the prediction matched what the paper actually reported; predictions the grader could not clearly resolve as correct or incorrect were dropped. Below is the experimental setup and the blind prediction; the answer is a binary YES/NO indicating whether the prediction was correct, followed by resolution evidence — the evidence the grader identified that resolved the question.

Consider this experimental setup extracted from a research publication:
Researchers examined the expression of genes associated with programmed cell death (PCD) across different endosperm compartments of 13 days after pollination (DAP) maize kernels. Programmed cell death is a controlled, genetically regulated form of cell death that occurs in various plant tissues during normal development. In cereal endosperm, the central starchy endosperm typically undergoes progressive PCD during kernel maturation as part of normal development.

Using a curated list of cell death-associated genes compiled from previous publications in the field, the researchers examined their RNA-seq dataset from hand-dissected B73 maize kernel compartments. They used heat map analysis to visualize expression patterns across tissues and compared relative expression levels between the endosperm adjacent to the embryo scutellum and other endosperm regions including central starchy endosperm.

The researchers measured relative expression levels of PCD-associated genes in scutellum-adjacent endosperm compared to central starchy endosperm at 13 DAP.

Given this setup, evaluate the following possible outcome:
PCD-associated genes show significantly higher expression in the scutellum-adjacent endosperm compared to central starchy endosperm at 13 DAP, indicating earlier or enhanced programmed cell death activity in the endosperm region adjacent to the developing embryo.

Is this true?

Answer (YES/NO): NO